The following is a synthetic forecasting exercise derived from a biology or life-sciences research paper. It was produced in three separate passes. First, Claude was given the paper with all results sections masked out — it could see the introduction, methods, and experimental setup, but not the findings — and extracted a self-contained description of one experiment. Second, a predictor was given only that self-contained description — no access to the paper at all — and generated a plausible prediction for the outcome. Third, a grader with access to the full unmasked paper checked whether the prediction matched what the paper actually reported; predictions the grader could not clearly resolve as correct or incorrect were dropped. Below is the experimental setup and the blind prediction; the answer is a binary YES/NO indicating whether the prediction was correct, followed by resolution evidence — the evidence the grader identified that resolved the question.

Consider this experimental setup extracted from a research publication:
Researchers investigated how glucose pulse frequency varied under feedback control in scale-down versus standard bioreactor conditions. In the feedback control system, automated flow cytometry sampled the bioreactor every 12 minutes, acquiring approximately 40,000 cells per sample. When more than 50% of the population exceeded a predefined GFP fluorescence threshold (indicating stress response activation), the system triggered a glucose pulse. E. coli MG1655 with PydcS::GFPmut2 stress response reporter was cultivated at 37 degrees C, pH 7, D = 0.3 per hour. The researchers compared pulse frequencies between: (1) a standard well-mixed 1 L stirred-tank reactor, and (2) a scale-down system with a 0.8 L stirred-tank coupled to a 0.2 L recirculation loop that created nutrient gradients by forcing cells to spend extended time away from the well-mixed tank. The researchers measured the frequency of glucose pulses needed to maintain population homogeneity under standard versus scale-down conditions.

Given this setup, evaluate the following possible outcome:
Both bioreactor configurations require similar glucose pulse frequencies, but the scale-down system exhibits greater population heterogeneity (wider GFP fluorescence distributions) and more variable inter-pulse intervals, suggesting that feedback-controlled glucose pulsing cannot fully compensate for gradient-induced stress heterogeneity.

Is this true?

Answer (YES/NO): NO